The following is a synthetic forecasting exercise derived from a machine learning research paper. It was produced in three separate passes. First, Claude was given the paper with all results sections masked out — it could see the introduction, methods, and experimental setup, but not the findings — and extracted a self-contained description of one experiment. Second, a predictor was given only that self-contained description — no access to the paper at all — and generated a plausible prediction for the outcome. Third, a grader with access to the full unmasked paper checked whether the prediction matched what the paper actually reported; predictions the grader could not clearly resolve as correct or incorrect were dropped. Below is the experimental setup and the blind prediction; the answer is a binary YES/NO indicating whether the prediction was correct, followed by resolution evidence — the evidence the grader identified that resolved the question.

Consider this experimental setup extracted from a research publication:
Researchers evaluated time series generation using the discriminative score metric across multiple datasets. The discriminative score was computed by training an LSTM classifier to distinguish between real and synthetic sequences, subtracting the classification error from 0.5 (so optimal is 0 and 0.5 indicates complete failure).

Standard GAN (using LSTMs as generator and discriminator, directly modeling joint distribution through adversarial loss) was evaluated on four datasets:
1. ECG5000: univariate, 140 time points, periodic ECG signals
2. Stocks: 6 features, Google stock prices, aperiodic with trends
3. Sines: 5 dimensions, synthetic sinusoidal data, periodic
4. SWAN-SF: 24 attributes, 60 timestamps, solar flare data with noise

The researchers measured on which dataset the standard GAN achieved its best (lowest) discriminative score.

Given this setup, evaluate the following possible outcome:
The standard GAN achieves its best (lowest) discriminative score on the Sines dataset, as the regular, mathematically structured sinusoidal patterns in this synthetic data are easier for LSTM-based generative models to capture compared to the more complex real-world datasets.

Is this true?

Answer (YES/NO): YES